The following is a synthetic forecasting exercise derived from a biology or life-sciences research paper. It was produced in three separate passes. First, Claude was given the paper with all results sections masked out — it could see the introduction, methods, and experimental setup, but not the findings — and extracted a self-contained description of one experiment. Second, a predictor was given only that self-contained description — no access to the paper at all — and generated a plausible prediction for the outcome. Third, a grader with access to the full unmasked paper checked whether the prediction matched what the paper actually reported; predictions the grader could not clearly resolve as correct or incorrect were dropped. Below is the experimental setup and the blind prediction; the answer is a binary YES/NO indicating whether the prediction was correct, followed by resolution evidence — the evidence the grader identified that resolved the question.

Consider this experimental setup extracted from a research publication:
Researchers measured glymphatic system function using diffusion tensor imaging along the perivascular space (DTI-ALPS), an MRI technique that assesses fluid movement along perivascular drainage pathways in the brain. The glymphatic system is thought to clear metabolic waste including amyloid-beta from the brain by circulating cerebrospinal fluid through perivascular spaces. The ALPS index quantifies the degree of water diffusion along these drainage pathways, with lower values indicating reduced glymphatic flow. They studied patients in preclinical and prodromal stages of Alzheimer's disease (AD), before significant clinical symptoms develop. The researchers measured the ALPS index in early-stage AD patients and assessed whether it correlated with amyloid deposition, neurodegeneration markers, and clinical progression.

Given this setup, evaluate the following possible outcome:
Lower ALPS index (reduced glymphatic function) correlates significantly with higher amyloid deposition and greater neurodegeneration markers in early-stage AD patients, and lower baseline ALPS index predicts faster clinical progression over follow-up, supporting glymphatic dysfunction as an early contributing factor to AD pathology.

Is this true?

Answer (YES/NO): YES